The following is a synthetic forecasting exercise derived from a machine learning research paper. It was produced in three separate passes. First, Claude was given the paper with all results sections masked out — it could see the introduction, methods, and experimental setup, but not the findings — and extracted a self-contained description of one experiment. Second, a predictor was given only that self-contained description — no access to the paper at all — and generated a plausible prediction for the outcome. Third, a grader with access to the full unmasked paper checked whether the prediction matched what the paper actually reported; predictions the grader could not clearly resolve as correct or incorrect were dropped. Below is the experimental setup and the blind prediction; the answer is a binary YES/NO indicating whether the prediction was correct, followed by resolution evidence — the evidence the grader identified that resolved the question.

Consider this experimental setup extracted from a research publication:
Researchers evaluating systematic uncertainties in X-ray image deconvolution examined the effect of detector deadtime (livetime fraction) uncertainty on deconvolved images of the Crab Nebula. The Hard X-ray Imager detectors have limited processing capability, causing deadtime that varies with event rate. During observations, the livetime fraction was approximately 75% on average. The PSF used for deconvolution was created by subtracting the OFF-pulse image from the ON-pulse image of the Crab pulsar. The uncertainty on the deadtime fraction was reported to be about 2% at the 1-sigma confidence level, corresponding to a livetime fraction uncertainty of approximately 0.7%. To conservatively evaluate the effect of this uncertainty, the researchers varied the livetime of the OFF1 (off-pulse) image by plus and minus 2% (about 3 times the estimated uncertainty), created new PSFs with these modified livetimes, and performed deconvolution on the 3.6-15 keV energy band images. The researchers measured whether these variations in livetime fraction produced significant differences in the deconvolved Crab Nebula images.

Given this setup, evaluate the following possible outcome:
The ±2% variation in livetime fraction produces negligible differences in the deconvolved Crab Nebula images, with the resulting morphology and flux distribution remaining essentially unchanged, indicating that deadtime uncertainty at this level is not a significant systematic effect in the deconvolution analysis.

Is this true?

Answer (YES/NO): YES